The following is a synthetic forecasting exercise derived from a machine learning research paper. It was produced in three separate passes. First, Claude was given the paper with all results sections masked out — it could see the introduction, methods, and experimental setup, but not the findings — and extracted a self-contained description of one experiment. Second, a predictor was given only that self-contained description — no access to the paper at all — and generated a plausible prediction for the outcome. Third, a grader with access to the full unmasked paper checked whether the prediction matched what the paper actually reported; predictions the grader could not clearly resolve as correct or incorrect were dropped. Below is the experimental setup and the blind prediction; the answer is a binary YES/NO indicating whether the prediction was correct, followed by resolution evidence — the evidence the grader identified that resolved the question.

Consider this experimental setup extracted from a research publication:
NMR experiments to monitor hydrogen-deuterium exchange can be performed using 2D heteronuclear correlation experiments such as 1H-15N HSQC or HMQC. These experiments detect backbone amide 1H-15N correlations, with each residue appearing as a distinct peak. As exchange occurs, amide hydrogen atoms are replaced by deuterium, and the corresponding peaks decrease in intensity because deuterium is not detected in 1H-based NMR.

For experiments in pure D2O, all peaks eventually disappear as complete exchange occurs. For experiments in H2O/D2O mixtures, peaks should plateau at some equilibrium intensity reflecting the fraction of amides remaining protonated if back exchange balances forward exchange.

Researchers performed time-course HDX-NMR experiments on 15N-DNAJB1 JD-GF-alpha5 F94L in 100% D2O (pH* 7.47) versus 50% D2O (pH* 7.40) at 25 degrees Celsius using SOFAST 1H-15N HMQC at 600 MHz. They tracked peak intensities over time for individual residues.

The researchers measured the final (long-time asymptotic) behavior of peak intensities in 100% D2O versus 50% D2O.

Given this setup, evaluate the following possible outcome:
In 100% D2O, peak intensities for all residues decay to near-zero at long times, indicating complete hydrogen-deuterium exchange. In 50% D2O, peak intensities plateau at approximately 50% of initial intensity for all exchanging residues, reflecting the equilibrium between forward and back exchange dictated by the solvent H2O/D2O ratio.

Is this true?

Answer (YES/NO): NO